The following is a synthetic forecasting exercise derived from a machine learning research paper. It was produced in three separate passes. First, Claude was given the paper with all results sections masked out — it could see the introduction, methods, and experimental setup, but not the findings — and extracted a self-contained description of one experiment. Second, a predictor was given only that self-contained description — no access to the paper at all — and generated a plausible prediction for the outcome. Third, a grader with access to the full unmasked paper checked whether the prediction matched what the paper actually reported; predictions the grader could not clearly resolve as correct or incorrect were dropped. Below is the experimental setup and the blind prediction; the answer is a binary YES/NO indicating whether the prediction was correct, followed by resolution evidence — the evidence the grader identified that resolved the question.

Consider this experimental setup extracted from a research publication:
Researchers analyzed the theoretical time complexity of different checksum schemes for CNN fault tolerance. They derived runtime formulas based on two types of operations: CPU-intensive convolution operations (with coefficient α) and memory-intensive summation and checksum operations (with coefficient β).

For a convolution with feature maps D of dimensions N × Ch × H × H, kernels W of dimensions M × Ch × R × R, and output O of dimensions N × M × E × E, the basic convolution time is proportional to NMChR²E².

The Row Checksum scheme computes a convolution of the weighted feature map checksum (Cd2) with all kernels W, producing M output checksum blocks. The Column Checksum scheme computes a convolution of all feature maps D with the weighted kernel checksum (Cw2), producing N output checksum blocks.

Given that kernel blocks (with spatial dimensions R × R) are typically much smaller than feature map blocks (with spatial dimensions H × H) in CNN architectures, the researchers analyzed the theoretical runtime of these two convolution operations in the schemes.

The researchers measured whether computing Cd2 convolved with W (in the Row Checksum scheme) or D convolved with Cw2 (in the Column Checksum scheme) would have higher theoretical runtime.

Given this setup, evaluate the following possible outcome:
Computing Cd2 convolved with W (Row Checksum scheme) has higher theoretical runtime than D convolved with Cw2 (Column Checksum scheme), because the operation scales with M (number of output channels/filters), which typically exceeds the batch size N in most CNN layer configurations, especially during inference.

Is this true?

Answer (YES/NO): NO